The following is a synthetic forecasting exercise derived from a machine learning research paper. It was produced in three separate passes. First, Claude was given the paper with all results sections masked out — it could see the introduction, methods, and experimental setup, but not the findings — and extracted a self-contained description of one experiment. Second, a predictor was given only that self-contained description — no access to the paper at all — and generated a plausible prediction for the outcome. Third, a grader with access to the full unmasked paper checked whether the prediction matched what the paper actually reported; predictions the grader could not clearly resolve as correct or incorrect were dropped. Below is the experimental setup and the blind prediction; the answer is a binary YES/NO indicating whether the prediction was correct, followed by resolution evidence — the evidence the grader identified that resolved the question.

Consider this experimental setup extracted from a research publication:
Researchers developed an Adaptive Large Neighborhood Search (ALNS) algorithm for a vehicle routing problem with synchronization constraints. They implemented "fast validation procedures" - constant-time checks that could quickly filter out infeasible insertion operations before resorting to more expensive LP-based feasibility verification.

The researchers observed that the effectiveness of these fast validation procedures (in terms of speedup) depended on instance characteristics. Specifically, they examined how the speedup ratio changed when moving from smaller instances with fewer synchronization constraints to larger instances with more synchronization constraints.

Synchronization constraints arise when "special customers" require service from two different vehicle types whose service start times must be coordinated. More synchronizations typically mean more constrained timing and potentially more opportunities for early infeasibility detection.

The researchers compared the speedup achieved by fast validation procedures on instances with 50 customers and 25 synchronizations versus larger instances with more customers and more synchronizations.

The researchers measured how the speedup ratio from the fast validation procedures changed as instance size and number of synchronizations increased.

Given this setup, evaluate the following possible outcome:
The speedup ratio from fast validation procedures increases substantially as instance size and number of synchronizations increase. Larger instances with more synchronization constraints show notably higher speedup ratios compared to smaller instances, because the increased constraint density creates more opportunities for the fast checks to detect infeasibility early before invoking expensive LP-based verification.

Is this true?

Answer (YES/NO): YES